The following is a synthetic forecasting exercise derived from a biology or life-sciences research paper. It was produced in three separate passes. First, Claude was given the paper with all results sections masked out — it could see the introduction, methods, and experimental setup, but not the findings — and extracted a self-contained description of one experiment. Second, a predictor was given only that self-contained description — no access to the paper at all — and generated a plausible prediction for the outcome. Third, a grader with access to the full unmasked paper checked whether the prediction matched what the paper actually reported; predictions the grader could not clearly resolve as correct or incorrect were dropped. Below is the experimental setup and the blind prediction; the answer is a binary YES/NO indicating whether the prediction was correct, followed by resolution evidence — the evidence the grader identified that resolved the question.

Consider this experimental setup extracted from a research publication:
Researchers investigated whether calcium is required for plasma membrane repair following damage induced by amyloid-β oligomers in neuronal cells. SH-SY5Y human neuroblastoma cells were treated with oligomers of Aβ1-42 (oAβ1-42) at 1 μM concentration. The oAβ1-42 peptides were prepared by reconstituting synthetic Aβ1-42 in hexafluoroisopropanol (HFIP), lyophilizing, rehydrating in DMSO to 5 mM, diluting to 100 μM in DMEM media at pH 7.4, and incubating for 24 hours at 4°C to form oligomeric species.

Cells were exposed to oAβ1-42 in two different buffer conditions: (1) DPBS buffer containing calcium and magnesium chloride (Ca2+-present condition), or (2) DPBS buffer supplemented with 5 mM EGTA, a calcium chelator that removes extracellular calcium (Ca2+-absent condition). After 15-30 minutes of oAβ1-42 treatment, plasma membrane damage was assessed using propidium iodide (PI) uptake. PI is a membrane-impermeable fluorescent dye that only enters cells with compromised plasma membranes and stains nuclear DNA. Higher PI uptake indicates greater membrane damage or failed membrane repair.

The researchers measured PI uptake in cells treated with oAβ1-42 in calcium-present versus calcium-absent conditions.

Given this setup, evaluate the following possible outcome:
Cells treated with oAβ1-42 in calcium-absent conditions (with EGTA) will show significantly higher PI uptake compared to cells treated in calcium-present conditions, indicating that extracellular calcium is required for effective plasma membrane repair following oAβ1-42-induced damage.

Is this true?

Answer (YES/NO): YES